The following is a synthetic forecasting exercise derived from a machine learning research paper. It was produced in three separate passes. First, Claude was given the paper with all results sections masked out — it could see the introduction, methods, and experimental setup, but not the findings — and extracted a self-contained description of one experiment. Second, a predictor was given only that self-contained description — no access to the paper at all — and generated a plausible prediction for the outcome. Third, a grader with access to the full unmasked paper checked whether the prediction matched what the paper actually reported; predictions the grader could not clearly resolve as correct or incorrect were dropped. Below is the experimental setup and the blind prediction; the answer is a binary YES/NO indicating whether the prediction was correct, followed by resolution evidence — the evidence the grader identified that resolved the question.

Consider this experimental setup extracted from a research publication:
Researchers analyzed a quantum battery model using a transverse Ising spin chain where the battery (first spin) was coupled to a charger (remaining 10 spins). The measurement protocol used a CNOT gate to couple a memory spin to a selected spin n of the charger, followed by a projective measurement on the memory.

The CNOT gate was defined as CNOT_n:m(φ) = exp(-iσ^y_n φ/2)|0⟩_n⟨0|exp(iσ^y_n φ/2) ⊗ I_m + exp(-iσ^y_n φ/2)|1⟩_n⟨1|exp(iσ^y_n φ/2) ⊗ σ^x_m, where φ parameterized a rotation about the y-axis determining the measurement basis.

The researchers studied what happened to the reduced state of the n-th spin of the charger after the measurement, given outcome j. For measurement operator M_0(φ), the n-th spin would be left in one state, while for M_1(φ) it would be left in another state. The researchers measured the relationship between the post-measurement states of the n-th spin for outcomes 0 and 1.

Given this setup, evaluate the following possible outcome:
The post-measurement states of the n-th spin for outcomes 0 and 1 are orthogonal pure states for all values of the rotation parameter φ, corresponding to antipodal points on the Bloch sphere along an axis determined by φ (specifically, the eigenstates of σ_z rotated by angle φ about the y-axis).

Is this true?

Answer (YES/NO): YES